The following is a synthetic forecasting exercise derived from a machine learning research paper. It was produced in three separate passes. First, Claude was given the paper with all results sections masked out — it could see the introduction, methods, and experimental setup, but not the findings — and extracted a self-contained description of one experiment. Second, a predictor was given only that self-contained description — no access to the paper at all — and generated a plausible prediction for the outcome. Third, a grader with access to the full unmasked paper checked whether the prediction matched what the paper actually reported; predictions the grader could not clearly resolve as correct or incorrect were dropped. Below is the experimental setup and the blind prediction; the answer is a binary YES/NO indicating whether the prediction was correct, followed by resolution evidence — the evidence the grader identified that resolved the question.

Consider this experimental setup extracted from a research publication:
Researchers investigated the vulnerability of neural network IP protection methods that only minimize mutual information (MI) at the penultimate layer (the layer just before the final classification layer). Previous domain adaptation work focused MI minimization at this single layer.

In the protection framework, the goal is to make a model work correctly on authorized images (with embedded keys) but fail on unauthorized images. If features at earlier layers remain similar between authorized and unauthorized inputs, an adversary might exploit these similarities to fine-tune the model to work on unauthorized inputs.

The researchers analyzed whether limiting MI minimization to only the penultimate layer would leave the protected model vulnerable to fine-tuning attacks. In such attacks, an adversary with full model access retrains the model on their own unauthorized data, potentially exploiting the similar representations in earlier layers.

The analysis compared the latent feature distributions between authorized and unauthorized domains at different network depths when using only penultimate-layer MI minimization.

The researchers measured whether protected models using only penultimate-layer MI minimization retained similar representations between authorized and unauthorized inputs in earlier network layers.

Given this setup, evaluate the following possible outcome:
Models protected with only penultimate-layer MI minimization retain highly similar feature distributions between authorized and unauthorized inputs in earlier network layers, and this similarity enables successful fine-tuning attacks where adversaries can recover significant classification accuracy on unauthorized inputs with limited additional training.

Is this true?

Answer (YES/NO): YES